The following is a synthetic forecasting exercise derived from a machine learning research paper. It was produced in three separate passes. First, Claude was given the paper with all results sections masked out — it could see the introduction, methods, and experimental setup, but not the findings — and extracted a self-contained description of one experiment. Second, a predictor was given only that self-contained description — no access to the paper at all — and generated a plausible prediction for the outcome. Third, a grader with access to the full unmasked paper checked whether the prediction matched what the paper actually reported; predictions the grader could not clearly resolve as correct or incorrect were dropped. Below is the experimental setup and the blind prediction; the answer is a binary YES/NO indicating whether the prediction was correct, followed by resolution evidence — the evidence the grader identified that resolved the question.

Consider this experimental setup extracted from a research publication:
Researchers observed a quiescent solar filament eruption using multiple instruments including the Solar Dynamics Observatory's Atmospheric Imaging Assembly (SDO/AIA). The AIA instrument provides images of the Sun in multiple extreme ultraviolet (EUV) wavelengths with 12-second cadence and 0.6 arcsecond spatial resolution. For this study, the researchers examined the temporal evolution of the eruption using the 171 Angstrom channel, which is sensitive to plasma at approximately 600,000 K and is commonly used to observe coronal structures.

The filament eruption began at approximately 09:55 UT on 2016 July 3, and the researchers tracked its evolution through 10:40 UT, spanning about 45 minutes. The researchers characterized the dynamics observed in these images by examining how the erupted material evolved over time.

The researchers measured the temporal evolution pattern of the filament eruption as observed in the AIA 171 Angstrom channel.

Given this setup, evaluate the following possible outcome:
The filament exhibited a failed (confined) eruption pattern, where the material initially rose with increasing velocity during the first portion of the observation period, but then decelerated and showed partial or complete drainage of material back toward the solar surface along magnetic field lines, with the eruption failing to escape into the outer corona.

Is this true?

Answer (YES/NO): NO